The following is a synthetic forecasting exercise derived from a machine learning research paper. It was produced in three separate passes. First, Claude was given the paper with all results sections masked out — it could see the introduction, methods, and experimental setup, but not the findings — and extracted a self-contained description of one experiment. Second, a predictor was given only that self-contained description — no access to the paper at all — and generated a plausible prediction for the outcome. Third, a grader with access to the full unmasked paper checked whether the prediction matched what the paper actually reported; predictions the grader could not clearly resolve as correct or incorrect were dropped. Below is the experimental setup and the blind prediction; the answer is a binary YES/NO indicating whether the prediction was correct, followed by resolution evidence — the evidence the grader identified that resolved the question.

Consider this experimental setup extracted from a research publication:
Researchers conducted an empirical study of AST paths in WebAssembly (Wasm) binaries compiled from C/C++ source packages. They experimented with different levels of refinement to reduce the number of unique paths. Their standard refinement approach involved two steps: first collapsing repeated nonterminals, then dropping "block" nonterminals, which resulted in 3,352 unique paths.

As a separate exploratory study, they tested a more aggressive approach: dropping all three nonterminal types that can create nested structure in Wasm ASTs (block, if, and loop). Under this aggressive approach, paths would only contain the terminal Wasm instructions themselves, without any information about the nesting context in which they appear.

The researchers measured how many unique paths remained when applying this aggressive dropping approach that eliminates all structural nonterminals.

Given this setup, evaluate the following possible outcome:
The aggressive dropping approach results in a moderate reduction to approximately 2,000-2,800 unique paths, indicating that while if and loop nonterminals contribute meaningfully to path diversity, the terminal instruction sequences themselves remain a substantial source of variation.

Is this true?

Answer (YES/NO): NO